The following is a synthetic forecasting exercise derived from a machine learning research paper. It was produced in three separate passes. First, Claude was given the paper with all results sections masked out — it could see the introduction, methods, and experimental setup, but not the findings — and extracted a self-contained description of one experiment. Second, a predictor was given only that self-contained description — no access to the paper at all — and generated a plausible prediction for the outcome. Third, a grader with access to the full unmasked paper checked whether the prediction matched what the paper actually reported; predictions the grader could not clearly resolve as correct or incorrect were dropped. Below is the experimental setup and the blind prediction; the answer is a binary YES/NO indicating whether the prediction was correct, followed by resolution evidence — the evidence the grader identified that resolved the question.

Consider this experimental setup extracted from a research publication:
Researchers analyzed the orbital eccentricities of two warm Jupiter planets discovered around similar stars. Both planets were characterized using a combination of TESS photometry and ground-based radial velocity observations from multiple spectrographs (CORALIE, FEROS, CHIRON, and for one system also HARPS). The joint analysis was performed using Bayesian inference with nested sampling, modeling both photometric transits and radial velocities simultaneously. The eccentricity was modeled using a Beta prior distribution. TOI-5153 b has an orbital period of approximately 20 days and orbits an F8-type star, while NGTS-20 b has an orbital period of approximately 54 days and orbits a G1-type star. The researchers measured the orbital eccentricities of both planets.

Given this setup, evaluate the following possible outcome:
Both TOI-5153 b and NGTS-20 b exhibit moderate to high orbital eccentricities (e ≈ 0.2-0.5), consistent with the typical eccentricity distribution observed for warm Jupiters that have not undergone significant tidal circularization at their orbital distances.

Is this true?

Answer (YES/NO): NO